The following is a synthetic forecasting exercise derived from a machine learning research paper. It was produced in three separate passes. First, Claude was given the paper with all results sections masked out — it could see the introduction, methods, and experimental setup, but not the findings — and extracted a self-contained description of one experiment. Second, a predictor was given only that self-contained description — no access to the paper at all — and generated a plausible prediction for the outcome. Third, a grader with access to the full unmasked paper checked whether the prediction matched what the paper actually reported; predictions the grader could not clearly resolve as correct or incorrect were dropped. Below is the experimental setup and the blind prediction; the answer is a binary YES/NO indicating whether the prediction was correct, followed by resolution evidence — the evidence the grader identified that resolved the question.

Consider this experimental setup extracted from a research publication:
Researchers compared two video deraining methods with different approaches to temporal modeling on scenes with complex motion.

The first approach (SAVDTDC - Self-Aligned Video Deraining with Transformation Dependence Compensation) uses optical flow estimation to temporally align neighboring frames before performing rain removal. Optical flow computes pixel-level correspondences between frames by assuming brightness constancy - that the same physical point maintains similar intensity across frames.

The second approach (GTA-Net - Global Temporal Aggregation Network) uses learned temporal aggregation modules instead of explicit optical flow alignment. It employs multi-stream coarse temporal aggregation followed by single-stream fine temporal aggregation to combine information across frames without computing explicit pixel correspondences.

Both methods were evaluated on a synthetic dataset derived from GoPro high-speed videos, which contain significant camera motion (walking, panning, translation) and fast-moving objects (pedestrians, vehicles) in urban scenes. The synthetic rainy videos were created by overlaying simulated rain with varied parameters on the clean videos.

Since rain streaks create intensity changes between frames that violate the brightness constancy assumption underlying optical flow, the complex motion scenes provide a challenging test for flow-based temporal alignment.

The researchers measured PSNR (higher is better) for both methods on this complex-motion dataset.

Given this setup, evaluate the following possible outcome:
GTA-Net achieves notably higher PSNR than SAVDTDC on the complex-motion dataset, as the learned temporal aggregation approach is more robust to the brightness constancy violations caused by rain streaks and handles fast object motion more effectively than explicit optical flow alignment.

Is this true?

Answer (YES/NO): YES